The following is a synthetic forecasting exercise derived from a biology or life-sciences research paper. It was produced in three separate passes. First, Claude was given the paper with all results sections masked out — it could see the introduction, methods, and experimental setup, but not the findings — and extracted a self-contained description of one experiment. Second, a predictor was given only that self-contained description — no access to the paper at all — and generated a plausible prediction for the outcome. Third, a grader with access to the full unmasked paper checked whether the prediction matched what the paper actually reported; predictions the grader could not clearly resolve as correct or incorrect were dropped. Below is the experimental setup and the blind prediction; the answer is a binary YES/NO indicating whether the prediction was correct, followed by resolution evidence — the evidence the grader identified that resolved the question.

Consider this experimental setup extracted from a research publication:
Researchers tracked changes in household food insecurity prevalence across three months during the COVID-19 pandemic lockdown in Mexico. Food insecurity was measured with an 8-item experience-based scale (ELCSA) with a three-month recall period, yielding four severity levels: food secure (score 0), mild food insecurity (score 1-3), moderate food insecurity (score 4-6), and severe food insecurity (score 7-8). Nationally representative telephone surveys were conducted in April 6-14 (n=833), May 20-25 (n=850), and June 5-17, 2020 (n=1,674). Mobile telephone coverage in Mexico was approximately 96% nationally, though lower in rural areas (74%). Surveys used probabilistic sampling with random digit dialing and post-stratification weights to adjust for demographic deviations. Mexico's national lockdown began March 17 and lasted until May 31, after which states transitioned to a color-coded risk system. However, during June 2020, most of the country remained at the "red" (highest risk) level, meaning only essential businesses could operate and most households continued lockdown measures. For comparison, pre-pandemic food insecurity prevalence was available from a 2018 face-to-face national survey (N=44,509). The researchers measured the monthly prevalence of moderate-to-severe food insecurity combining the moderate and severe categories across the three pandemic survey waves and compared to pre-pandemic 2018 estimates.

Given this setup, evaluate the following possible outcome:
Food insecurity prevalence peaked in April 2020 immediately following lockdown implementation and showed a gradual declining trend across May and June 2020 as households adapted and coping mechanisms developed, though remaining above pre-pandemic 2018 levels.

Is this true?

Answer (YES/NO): NO